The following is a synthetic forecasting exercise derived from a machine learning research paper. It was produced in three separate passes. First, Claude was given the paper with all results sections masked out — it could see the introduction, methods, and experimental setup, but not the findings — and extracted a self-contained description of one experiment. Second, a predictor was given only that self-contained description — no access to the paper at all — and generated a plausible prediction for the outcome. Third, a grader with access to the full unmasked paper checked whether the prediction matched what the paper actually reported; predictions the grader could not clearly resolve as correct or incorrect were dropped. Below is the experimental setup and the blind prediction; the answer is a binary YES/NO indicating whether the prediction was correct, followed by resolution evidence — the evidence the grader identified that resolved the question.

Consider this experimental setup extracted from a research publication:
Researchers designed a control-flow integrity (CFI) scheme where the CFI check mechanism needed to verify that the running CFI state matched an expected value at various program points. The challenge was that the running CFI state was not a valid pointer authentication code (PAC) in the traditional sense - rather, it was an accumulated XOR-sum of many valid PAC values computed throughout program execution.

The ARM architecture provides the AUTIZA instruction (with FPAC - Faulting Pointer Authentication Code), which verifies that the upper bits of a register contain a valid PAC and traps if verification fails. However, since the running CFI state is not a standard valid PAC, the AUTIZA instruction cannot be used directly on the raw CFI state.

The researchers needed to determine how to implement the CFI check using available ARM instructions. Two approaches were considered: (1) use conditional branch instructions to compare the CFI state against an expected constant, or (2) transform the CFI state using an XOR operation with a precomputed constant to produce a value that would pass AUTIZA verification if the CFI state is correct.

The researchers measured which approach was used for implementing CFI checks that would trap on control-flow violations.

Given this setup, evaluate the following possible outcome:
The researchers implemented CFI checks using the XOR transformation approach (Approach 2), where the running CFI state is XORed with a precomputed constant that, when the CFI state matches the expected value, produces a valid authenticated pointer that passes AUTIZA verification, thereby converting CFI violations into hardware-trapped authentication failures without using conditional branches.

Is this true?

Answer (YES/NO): YES